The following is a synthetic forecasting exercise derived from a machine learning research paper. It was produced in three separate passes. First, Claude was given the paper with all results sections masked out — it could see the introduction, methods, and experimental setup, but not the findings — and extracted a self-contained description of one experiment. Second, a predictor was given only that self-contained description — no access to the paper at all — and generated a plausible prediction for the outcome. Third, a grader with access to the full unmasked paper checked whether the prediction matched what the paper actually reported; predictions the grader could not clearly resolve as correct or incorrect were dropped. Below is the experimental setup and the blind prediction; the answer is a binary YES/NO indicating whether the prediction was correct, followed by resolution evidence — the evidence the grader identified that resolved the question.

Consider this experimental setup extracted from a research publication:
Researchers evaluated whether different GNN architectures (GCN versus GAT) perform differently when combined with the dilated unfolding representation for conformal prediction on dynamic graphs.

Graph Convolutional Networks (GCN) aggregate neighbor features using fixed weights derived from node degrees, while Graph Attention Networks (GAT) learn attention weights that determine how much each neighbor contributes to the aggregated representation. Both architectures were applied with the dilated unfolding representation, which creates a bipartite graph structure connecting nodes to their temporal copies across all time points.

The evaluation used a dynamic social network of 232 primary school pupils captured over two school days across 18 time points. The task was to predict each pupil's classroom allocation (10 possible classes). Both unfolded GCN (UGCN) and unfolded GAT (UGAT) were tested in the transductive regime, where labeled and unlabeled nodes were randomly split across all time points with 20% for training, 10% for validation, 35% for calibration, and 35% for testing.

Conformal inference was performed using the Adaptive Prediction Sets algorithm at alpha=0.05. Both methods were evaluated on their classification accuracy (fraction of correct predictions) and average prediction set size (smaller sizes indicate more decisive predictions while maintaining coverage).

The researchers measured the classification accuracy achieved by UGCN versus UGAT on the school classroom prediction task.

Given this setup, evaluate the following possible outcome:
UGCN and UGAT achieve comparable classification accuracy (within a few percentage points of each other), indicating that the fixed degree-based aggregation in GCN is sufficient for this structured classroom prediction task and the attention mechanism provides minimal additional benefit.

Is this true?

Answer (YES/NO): NO